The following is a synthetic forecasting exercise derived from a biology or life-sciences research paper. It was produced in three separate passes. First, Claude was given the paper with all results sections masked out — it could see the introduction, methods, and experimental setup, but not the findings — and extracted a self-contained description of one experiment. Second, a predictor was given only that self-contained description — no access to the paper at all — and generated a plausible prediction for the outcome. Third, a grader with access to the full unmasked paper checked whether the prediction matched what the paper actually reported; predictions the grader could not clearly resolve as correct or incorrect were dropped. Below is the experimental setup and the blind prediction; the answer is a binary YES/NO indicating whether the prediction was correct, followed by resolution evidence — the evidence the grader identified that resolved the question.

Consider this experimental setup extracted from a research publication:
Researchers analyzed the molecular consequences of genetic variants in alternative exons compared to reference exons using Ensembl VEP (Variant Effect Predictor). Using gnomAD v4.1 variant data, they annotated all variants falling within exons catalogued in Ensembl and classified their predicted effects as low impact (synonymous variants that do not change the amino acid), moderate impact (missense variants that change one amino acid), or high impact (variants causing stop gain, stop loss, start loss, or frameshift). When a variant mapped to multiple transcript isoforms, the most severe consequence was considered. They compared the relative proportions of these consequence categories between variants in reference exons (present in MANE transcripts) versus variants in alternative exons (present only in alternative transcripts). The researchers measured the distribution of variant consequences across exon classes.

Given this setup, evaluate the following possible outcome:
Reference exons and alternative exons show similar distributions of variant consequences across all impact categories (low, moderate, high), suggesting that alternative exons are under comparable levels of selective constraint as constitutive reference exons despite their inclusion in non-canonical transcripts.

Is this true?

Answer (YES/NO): NO